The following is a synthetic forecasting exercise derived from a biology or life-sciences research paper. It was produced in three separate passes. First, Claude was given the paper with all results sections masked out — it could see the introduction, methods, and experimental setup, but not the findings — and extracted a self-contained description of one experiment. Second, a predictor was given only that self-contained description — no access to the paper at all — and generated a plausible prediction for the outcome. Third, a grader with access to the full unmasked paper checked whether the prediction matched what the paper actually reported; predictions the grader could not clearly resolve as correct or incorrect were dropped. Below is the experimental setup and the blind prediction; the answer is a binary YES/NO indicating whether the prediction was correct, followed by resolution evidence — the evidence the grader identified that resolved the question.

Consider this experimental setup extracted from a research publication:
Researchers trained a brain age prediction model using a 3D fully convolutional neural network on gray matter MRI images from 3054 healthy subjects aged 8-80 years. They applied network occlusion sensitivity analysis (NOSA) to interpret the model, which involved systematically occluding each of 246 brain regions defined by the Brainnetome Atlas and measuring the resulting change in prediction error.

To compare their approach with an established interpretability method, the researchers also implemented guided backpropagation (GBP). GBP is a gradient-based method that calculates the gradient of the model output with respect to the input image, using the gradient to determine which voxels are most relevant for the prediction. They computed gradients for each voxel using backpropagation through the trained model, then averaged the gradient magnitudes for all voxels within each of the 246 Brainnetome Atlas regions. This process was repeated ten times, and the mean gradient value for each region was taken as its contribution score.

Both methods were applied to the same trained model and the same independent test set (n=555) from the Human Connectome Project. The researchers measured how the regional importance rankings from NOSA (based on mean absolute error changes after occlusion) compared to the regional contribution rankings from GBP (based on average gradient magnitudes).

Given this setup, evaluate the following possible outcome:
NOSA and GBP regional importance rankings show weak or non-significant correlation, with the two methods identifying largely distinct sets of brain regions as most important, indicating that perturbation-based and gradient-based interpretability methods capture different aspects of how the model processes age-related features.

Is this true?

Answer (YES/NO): NO